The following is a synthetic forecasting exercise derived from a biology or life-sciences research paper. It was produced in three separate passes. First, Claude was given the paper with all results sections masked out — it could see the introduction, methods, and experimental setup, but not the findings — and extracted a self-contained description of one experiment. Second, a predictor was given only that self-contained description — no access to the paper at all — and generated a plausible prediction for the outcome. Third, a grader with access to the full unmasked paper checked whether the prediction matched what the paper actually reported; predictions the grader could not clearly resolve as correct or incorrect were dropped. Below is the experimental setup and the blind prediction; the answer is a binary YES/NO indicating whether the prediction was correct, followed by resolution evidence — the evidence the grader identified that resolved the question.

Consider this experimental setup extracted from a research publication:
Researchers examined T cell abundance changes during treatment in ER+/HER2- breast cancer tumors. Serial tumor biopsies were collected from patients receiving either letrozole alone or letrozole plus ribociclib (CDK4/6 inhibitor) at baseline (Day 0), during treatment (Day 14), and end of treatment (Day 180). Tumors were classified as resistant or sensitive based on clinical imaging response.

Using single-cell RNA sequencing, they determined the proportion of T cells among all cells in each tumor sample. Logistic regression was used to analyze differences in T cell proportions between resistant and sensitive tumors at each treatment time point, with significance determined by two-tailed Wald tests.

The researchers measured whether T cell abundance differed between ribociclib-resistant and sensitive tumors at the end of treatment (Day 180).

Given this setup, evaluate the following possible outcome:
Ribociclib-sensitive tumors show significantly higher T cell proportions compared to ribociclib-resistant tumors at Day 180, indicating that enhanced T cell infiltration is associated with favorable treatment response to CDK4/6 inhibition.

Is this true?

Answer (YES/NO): YES